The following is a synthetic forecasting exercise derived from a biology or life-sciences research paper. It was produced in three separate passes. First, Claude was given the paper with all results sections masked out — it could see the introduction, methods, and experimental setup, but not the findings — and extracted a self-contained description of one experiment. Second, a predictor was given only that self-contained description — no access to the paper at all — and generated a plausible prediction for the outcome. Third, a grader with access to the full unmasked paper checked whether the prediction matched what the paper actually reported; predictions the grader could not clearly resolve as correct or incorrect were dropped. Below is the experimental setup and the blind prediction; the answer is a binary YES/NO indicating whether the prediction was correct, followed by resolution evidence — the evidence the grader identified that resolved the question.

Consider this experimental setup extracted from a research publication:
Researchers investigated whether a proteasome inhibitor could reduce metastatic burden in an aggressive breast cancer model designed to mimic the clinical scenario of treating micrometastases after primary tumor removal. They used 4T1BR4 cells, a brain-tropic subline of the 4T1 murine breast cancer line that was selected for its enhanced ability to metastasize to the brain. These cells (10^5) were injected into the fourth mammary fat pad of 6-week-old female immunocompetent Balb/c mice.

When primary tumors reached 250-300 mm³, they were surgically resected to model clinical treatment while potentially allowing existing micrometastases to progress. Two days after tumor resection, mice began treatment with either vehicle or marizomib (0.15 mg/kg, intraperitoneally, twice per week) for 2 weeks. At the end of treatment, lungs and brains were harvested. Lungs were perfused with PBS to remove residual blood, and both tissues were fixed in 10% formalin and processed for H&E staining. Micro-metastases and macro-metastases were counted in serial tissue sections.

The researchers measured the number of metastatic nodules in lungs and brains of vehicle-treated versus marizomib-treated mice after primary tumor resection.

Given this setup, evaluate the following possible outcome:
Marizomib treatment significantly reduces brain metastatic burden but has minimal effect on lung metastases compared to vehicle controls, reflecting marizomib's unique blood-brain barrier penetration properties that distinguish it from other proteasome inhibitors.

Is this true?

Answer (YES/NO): NO